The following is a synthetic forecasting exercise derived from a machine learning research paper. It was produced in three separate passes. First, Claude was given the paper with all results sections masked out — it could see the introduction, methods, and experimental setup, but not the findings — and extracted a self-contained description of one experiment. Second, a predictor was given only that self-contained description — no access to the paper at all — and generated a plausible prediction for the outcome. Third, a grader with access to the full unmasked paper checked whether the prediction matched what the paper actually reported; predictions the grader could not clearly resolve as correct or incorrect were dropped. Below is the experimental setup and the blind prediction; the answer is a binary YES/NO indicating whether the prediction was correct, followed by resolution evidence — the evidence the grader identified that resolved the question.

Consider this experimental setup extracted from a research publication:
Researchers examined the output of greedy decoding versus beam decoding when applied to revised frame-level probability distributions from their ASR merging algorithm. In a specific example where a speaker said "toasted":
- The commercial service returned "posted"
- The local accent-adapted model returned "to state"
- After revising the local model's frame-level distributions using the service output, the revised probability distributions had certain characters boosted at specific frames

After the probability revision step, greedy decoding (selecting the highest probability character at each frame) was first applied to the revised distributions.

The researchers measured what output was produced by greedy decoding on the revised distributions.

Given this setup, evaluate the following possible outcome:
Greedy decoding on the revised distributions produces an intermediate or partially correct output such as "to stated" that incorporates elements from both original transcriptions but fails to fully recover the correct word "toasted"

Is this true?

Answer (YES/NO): YES